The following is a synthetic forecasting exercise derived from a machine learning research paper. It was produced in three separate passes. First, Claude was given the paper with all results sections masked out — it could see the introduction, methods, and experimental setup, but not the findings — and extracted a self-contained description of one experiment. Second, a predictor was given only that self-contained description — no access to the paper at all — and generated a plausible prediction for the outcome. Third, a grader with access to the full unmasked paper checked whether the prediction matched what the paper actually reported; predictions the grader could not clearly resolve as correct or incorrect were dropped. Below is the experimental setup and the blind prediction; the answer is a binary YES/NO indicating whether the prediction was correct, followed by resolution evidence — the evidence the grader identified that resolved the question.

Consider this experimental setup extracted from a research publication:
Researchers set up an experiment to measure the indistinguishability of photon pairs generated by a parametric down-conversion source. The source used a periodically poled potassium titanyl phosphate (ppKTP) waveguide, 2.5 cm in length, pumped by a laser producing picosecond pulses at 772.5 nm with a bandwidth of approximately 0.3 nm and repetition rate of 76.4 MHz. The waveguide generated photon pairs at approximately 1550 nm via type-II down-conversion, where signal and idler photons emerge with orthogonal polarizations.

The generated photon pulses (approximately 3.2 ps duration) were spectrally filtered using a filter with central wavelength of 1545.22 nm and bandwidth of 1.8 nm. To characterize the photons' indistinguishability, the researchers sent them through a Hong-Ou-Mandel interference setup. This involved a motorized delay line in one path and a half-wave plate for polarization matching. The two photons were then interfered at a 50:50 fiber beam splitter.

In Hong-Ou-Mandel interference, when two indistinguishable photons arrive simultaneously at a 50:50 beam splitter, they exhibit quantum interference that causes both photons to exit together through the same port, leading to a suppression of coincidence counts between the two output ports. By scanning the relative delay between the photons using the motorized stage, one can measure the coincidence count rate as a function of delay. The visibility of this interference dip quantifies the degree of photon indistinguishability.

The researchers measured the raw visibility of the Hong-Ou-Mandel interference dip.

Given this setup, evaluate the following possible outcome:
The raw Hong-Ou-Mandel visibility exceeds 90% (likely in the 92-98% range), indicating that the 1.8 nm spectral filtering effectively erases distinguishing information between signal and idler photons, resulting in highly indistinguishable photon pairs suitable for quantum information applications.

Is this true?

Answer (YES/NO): YES